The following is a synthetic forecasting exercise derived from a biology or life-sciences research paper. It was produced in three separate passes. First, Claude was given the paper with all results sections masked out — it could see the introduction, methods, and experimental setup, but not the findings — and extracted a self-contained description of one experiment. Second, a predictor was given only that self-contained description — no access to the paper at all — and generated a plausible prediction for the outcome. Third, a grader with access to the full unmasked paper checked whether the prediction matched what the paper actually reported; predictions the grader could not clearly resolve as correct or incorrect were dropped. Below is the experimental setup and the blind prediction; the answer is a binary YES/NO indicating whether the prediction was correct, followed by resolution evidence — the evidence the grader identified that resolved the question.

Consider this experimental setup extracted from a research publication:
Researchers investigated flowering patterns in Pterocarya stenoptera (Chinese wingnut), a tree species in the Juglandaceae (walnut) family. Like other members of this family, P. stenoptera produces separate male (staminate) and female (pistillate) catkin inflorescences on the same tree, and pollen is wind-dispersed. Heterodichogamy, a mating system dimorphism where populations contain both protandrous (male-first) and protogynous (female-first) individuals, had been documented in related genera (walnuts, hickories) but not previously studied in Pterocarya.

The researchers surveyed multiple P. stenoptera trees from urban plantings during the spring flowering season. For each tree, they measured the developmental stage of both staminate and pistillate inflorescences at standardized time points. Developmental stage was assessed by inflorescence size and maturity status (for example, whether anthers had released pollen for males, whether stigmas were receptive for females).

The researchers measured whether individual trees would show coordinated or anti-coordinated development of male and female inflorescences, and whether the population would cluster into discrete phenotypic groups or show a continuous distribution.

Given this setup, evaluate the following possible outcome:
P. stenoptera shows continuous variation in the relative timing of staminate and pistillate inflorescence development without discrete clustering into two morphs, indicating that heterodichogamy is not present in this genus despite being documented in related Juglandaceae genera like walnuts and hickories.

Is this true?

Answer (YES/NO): NO